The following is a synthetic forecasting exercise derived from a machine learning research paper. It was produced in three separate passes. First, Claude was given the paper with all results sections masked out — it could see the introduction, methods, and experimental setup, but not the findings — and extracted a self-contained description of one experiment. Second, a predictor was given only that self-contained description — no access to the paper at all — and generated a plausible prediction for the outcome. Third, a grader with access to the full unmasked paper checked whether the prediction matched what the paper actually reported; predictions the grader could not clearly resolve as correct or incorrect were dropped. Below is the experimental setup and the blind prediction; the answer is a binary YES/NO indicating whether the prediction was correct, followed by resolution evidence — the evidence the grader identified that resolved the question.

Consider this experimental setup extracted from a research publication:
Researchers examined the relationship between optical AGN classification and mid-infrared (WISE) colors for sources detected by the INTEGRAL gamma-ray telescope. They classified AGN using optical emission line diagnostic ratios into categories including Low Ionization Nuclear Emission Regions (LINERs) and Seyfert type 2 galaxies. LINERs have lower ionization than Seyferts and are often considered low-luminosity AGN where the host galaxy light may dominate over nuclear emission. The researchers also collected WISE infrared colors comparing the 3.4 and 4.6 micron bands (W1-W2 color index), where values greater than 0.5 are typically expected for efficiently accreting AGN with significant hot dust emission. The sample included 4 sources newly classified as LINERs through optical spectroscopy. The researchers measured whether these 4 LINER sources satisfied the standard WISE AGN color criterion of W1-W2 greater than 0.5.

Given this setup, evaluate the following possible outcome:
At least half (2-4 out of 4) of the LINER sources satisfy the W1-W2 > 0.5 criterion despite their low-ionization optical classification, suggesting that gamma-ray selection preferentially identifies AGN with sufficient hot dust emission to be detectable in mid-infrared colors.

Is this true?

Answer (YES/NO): NO